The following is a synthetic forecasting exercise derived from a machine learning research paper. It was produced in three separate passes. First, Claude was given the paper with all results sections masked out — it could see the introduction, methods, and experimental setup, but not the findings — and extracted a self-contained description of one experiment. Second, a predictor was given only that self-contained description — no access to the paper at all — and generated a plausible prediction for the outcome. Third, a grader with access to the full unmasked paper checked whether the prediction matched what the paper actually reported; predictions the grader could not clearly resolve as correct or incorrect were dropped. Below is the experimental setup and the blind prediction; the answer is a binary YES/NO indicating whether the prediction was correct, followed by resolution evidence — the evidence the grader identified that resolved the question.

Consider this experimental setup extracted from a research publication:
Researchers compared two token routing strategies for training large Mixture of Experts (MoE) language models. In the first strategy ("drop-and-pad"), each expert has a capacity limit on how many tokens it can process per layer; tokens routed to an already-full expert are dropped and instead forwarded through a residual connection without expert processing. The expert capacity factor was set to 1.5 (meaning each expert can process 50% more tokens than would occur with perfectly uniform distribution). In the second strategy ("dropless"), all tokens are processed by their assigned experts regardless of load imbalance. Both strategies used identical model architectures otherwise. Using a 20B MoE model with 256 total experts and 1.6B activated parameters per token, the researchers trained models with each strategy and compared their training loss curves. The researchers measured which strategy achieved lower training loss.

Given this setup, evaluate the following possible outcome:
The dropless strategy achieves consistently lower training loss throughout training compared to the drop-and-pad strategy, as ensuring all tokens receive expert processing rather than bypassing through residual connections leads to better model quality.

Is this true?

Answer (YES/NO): YES